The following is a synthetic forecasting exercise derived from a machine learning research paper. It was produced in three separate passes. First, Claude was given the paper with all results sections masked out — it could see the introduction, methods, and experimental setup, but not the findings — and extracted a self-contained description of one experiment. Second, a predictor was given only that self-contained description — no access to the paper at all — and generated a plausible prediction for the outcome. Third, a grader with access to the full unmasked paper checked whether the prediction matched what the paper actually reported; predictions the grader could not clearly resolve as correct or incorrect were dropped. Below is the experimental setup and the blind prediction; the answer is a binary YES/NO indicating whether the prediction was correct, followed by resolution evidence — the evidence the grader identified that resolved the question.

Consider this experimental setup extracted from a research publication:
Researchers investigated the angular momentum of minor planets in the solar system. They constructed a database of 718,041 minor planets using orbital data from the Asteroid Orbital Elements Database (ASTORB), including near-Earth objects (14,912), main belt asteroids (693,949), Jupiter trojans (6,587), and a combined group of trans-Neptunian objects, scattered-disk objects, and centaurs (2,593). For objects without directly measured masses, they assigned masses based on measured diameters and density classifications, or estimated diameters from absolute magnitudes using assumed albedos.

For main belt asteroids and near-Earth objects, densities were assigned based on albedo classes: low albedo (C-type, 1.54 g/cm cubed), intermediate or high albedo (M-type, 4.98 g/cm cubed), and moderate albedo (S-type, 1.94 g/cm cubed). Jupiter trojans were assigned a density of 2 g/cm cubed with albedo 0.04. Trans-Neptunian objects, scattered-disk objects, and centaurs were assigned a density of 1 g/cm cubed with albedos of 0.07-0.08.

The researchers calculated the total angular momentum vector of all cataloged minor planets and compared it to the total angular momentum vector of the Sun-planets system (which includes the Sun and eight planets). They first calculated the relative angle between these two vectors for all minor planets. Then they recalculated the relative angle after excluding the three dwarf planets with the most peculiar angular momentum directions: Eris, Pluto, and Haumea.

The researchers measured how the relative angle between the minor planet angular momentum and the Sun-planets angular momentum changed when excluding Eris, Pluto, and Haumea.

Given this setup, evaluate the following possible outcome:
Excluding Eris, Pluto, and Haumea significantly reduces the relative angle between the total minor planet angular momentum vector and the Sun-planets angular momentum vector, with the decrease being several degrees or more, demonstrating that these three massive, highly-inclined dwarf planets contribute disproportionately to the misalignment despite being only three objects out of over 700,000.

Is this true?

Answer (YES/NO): YES